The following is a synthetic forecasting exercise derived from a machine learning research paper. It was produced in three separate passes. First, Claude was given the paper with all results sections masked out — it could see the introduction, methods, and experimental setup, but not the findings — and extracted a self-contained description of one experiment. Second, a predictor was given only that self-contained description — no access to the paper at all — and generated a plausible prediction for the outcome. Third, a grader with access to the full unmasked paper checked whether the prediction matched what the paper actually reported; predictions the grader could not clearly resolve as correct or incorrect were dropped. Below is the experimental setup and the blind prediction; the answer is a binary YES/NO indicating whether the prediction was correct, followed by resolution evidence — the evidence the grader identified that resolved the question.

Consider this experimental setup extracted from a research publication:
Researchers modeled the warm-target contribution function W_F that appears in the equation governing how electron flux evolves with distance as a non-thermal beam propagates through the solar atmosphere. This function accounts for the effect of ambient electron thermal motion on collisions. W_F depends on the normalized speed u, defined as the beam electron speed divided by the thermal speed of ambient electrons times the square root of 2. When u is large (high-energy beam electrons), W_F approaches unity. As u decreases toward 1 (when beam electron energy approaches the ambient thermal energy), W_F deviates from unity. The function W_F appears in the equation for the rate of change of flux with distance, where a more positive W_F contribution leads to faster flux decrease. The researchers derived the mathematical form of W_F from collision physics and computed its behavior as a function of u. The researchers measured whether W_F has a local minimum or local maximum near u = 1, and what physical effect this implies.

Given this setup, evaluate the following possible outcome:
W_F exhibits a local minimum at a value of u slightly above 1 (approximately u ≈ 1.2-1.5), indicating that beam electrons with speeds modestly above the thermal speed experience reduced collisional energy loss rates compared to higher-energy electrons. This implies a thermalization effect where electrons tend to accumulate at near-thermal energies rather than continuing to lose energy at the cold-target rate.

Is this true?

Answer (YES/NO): NO